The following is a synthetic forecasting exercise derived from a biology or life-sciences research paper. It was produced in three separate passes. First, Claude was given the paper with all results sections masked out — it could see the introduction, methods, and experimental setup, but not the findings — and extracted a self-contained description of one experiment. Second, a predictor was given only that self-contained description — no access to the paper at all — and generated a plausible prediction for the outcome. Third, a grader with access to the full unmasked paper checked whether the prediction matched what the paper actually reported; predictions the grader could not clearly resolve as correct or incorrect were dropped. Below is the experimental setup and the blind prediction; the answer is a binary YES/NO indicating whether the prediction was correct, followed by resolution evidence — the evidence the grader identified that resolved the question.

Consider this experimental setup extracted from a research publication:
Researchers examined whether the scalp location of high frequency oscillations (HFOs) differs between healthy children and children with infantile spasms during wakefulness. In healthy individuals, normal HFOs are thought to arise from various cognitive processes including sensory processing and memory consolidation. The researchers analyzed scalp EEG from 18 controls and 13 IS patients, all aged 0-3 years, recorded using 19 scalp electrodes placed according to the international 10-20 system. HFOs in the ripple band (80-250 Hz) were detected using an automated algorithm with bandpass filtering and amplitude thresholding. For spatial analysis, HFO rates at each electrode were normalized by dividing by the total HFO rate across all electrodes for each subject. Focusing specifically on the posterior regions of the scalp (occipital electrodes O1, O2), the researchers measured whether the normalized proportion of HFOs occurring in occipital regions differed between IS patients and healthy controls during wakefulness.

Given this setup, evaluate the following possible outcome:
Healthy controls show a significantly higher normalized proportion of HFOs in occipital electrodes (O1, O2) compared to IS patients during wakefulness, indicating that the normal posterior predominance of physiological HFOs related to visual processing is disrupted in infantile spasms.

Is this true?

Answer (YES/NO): NO